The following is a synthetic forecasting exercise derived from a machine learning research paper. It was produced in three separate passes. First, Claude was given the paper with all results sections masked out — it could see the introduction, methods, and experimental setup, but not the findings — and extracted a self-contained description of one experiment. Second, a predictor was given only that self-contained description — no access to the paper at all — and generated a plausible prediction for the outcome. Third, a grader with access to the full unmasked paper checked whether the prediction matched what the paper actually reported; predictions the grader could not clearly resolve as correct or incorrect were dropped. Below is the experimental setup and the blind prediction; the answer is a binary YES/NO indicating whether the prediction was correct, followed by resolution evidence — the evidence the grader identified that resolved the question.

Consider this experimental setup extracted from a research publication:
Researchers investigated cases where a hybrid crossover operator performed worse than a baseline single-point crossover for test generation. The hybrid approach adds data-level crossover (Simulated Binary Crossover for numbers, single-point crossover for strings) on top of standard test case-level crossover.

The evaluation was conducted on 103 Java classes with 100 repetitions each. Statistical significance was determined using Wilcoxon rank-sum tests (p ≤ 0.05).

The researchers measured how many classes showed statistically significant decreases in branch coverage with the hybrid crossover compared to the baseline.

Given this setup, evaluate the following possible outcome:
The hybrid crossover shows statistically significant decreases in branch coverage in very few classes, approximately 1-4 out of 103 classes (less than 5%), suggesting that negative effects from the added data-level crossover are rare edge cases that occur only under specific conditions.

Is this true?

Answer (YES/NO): YES